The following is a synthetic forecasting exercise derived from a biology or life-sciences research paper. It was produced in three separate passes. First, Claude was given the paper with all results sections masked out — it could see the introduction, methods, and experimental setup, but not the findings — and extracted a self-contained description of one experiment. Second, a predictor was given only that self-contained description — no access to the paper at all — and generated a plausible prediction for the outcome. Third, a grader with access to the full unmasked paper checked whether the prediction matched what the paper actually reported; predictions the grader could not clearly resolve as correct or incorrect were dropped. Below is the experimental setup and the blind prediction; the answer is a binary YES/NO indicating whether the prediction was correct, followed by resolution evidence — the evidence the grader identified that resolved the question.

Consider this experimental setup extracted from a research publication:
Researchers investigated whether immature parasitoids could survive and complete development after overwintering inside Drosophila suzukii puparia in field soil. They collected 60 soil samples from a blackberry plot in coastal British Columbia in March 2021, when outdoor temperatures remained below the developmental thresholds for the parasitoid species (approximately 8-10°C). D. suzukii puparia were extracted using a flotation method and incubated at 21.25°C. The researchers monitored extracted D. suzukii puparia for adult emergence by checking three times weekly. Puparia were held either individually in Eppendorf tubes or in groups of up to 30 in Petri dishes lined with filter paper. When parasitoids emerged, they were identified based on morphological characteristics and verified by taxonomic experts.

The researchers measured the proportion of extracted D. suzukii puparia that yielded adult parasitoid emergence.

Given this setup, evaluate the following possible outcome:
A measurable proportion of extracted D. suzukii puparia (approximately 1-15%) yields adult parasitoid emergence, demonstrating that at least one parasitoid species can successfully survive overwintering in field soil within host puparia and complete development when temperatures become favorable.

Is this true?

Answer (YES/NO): NO